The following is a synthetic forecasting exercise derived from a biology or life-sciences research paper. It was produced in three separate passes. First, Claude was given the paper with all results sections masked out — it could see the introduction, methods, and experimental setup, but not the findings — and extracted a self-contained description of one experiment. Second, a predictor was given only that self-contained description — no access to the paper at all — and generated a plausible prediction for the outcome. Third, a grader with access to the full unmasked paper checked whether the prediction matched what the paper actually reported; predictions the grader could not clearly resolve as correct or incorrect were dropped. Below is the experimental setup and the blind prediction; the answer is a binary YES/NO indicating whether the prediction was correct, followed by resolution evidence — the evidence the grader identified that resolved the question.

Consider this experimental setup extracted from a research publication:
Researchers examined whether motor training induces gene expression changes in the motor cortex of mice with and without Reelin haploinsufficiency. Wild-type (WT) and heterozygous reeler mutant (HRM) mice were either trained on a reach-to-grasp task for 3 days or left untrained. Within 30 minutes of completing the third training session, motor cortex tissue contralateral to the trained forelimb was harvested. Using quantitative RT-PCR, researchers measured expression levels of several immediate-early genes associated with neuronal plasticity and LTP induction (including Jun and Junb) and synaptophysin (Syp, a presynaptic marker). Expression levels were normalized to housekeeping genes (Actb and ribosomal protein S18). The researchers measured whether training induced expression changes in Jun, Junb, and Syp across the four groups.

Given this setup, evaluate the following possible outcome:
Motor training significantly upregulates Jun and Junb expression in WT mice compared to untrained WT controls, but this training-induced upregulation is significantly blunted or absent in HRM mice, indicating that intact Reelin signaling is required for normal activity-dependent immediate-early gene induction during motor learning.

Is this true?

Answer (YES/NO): YES